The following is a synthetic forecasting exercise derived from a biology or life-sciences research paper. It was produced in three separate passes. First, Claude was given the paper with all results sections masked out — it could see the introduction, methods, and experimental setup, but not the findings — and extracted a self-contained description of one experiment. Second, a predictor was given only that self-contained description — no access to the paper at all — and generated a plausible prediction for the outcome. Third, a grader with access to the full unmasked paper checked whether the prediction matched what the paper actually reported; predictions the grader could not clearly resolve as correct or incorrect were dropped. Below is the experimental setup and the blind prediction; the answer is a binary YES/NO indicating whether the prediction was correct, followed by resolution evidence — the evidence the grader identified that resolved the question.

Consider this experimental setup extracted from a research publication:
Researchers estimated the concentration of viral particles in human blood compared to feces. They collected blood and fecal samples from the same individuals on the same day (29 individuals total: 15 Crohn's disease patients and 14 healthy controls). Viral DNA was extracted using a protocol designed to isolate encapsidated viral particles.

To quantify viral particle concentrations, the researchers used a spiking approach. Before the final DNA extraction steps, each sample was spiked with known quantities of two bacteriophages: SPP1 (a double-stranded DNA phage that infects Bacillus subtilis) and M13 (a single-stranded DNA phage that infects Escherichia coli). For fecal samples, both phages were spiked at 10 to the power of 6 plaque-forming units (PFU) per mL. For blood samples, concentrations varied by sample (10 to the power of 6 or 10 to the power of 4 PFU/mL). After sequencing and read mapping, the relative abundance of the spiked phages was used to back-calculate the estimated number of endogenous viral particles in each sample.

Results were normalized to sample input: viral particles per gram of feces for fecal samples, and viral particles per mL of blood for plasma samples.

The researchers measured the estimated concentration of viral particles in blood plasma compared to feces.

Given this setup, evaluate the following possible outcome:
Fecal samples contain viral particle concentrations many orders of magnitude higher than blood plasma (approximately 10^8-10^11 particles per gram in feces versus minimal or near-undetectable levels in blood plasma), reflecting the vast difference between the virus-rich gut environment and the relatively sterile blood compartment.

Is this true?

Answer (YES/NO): NO